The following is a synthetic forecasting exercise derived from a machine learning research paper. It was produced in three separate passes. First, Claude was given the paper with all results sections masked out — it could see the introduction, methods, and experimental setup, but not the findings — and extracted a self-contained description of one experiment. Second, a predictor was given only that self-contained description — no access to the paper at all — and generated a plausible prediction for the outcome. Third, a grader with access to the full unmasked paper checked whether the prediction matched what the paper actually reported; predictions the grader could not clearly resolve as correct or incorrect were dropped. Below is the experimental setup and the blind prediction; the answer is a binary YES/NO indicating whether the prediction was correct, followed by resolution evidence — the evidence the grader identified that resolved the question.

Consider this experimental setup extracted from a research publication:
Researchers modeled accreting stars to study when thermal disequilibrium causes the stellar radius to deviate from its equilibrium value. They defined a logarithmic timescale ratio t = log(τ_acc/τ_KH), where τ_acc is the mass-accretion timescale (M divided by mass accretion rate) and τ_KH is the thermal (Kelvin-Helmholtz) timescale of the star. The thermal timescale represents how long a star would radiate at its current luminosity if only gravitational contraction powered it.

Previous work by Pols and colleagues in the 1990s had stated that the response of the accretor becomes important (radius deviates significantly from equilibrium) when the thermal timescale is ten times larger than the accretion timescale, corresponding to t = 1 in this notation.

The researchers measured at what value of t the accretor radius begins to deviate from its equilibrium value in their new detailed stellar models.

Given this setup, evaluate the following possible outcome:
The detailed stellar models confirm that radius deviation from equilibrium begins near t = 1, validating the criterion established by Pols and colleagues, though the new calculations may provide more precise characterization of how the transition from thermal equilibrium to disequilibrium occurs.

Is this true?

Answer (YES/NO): NO